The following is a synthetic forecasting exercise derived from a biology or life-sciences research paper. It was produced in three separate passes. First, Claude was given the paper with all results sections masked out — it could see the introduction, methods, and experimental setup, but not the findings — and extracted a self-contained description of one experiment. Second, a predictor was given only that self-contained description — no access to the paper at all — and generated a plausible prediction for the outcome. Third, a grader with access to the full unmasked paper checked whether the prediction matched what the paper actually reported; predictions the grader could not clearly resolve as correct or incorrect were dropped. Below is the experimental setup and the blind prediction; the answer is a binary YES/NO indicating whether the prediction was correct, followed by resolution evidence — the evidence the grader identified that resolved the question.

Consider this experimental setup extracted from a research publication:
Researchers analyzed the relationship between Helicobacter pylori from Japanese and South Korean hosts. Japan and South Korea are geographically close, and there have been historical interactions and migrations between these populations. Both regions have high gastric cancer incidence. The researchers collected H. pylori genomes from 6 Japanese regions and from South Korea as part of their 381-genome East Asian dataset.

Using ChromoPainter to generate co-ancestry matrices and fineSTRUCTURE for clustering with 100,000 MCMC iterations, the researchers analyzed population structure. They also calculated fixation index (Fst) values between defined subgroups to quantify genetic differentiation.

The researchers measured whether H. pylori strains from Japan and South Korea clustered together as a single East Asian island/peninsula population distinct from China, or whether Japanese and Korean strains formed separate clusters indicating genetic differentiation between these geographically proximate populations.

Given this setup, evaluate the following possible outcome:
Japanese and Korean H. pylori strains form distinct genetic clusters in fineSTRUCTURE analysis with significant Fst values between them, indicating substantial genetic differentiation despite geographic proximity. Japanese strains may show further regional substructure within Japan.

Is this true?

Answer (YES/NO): NO